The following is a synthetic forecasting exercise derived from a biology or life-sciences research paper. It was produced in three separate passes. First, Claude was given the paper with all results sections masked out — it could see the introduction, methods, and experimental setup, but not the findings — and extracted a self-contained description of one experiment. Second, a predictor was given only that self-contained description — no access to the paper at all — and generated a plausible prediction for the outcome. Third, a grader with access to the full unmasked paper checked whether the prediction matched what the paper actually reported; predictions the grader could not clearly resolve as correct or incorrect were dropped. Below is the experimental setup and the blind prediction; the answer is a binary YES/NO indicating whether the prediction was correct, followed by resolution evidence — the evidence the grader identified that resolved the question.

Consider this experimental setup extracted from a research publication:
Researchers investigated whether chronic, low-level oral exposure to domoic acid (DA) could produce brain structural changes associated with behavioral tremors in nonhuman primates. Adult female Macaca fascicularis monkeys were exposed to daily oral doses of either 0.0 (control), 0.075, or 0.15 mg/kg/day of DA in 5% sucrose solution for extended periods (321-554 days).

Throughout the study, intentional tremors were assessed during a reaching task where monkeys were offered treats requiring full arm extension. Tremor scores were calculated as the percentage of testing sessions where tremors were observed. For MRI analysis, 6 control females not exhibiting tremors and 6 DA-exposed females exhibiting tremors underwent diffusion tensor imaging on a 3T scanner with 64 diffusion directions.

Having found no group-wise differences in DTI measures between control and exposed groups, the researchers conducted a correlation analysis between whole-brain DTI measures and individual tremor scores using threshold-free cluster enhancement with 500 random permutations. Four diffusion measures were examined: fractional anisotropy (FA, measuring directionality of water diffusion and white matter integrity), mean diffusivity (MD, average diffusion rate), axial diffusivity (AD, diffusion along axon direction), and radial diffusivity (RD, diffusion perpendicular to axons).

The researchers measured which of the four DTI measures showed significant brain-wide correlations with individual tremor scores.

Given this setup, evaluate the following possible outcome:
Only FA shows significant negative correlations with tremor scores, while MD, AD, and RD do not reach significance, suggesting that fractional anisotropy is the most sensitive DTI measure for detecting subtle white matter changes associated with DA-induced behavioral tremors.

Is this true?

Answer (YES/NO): YES